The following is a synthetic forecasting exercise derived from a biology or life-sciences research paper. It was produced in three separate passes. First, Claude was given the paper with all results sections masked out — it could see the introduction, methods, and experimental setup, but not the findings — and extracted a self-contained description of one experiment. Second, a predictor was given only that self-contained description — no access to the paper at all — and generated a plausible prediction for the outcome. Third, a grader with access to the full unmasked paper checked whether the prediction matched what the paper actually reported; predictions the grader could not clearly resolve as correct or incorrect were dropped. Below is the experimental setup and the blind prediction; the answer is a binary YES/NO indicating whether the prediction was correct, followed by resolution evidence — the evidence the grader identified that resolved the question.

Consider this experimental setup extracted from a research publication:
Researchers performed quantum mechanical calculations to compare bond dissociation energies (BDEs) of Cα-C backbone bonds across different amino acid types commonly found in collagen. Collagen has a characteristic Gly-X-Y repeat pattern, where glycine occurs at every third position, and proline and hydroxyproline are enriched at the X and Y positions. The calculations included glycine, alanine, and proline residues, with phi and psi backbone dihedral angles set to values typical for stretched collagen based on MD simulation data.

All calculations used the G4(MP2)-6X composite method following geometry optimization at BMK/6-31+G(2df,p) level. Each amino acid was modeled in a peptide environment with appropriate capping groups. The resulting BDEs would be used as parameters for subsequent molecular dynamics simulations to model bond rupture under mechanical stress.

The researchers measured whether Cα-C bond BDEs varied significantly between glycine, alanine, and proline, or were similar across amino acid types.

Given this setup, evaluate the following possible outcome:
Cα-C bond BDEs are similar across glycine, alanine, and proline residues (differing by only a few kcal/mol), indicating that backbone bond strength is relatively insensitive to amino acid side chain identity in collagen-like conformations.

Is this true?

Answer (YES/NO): YES